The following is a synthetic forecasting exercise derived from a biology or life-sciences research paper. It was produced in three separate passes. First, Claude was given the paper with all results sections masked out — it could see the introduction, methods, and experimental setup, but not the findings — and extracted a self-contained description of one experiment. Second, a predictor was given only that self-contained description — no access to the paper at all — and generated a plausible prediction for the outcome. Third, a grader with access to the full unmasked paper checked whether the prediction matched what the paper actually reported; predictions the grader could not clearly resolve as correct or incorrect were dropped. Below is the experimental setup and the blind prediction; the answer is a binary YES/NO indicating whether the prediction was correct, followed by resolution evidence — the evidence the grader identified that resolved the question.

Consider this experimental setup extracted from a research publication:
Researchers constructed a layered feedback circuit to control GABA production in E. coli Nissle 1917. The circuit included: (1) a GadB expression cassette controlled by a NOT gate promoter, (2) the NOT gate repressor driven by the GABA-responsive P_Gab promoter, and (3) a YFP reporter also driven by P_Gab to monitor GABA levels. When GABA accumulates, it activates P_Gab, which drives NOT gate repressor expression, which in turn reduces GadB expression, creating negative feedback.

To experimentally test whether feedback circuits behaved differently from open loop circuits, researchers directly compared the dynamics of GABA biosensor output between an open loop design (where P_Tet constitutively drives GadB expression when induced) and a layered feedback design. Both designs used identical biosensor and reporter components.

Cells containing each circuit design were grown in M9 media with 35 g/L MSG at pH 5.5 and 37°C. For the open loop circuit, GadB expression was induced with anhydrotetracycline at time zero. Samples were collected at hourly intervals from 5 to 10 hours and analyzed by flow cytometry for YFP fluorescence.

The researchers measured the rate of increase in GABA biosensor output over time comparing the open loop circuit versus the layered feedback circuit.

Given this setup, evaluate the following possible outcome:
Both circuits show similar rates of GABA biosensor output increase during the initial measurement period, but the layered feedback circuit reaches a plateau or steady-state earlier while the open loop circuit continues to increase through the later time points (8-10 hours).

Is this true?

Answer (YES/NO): NO